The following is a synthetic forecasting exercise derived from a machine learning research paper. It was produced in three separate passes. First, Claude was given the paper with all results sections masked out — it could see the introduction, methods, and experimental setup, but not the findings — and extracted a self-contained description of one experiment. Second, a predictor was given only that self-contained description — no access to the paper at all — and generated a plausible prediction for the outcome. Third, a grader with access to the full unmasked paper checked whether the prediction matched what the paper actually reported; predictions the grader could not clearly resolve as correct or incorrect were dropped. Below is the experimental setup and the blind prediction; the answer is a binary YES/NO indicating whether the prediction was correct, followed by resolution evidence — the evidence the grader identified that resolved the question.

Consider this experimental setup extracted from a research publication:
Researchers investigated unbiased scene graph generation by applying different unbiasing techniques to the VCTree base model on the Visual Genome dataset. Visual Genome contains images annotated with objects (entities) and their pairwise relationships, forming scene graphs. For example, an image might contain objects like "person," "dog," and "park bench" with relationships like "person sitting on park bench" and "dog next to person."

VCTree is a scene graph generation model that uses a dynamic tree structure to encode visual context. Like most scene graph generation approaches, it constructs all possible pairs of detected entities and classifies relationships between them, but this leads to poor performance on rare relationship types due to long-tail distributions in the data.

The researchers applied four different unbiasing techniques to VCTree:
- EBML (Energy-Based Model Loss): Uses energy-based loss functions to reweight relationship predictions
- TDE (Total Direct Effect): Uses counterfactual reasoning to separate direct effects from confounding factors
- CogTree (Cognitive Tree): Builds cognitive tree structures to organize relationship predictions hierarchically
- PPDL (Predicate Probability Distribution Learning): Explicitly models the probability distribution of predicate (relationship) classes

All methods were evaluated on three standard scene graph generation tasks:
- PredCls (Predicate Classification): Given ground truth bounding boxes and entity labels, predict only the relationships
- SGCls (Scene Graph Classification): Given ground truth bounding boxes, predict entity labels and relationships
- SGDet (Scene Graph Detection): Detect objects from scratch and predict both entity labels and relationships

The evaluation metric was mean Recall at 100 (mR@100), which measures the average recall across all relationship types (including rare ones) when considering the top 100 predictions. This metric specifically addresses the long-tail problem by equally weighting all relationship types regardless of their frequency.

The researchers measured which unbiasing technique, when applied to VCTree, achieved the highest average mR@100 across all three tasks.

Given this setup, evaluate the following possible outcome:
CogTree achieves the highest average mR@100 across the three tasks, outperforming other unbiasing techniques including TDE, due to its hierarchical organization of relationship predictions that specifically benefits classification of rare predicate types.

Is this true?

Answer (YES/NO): NO